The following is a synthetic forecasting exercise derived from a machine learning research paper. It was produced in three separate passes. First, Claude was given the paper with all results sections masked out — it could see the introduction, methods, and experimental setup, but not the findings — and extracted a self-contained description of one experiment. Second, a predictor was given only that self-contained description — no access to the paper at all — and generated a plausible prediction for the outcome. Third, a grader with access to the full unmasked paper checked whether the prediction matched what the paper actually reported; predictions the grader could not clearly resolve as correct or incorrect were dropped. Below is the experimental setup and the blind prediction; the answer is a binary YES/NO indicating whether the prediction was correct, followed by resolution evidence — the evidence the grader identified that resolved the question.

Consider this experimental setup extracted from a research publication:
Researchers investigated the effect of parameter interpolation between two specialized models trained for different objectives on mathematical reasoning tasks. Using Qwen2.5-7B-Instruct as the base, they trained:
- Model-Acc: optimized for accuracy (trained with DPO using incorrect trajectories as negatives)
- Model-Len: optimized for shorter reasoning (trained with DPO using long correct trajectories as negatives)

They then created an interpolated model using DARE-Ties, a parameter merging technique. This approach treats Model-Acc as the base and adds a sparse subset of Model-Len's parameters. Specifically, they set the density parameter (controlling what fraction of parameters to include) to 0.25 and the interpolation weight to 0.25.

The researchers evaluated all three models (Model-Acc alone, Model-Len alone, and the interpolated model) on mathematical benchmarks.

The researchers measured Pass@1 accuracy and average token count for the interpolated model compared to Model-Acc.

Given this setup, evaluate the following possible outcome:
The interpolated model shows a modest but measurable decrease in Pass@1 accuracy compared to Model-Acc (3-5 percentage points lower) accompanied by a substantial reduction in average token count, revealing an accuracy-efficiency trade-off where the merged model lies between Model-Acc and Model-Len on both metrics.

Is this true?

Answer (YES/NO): NO